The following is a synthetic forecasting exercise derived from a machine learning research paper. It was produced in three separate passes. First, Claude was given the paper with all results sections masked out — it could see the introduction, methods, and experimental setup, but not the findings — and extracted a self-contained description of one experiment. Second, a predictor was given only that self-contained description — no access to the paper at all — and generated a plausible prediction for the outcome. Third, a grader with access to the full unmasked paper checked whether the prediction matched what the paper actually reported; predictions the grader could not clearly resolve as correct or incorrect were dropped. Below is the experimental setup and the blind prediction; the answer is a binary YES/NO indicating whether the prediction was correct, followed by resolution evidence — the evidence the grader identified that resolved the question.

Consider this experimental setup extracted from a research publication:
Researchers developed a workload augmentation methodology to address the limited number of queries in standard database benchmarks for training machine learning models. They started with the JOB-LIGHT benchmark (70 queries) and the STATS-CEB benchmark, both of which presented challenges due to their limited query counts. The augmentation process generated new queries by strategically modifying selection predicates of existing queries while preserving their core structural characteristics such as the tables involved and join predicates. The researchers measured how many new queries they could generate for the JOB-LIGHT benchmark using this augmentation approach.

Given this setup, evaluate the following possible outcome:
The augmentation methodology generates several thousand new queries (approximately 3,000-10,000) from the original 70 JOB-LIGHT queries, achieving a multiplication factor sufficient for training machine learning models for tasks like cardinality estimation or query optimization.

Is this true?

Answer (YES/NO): NO